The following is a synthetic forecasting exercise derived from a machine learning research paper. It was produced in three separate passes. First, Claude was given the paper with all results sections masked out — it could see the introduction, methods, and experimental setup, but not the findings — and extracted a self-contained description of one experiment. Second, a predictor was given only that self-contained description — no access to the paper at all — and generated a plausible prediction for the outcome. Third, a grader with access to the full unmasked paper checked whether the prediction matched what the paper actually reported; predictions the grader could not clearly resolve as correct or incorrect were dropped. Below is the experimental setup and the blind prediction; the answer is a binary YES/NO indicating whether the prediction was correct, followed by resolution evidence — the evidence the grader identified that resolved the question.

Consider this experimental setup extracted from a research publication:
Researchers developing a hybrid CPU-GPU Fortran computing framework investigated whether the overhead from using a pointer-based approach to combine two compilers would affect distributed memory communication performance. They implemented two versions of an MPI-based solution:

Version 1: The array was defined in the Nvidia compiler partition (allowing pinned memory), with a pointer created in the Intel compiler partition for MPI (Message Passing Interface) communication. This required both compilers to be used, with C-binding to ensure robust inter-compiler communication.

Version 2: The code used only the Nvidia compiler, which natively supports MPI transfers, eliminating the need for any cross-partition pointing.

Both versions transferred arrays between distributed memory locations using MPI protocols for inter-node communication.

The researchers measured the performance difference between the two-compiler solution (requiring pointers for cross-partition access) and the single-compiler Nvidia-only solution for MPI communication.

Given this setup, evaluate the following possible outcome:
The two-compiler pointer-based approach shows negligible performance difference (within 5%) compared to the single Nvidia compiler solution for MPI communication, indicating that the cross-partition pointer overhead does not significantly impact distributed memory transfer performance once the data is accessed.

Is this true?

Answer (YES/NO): YES